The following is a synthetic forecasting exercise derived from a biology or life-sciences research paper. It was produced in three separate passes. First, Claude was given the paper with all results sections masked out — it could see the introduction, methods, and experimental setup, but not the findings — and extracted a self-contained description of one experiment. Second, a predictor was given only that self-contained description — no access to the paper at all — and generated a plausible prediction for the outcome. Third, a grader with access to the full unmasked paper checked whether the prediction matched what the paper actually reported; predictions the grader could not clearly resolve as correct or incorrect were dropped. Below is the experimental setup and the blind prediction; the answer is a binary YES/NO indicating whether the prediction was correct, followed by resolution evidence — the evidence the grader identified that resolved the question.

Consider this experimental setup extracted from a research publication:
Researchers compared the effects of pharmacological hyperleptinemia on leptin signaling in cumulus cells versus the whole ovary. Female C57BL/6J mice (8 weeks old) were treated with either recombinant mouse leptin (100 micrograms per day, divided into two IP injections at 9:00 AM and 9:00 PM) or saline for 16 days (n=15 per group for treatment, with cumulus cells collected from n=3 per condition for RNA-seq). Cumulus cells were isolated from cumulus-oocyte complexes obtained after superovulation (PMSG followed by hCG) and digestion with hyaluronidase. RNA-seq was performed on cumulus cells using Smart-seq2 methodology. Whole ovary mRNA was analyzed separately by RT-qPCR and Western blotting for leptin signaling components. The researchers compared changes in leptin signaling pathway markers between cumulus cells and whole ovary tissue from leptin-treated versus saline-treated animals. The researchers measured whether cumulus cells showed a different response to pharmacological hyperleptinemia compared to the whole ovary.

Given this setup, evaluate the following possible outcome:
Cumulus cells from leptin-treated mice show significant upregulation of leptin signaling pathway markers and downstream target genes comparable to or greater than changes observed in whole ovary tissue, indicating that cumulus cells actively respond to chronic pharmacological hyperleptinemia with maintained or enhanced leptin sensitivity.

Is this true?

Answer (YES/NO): YES